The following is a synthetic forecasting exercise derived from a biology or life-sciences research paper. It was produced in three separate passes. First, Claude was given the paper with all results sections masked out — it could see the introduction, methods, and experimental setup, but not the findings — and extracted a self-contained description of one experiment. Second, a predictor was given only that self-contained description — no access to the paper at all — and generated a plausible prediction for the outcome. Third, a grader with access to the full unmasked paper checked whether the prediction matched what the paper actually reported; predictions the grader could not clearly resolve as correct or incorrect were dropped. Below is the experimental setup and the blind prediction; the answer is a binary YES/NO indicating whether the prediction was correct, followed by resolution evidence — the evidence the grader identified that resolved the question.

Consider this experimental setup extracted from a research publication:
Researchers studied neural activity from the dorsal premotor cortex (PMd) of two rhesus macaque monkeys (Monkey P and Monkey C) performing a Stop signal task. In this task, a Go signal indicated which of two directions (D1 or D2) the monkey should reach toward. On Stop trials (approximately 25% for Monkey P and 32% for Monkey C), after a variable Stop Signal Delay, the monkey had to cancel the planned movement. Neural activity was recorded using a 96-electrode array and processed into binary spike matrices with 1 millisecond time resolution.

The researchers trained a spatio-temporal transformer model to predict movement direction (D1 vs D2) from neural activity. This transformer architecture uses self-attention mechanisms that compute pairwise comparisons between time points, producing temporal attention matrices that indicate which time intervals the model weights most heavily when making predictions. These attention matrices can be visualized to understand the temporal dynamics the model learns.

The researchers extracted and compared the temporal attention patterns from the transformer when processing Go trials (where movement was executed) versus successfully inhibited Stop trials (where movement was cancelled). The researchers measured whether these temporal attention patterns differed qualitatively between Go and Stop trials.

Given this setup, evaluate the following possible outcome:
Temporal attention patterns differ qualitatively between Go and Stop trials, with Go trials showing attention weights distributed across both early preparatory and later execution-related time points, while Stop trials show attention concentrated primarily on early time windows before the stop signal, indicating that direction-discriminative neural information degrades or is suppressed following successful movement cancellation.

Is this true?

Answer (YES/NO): NO